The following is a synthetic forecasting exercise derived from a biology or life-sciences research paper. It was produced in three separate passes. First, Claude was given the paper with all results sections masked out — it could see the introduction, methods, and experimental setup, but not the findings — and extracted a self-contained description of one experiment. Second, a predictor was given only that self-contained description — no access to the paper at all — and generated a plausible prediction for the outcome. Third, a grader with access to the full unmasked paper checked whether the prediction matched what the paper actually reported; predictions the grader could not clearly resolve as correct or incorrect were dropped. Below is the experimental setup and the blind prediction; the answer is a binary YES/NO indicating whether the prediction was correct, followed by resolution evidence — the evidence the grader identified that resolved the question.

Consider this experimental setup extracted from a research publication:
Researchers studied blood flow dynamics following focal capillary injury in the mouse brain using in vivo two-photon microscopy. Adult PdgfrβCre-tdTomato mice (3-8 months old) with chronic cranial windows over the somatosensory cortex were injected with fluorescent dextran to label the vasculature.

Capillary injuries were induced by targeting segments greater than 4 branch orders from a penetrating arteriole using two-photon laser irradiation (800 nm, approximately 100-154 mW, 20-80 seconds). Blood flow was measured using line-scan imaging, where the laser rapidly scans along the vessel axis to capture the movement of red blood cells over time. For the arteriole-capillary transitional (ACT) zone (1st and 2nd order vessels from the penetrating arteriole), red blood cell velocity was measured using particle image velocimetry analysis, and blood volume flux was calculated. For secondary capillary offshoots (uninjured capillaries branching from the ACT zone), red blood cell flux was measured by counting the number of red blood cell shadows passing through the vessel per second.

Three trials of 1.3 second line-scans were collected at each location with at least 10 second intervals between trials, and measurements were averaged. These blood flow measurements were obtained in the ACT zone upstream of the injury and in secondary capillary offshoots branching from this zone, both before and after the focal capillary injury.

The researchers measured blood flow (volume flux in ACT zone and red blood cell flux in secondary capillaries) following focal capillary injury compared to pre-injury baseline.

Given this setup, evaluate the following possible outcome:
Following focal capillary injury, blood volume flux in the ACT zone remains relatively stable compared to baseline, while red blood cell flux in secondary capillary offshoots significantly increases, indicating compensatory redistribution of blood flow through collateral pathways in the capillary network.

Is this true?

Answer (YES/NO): NO